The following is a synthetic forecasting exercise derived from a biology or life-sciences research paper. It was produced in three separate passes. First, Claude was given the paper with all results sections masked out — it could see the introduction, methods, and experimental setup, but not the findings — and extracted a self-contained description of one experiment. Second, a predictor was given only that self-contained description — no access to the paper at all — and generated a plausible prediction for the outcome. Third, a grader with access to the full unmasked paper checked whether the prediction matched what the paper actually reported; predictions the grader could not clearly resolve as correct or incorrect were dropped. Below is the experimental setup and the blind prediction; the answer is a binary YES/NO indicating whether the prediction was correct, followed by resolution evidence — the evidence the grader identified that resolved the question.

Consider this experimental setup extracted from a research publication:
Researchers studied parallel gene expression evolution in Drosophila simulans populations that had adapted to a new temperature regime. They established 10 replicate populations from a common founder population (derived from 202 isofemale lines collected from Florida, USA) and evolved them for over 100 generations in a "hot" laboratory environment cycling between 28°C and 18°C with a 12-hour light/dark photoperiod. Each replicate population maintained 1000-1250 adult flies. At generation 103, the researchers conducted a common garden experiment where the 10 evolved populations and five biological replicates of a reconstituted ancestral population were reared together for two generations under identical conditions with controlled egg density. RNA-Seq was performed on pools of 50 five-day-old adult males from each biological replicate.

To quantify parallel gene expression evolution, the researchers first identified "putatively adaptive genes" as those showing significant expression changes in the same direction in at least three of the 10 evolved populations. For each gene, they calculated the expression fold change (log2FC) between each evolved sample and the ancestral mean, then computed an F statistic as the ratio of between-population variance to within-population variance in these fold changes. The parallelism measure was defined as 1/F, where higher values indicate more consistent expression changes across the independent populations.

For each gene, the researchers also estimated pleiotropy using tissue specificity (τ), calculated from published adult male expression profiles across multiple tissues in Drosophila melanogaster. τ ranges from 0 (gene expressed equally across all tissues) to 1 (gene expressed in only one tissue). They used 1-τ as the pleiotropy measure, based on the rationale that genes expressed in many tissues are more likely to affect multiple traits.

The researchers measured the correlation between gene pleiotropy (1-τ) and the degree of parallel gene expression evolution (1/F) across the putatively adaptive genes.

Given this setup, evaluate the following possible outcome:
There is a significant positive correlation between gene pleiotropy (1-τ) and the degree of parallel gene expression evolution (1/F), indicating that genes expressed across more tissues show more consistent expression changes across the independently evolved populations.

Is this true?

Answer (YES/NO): YES